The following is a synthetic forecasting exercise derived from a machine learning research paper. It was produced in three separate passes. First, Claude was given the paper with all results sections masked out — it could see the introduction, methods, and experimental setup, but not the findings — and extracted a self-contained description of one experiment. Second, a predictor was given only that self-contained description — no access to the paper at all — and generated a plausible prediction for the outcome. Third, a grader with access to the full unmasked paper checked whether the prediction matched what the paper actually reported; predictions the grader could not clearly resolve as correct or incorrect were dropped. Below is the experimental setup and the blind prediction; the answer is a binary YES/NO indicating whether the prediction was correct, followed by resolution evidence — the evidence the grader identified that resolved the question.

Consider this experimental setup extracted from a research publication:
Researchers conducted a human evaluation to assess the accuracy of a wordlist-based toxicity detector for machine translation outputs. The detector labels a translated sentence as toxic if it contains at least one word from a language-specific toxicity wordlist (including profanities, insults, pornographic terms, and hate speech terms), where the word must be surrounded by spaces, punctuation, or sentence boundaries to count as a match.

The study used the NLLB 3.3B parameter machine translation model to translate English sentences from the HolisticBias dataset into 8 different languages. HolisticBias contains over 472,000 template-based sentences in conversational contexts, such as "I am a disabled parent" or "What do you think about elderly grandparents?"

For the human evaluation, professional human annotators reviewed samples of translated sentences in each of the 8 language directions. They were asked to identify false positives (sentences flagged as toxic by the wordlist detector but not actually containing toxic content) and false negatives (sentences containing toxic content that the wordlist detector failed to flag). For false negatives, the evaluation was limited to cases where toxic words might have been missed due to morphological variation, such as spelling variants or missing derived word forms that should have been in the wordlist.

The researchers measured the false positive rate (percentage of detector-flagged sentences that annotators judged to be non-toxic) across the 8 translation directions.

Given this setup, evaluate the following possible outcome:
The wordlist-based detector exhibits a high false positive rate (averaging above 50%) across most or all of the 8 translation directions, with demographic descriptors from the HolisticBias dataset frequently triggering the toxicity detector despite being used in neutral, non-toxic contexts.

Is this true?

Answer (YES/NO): NO